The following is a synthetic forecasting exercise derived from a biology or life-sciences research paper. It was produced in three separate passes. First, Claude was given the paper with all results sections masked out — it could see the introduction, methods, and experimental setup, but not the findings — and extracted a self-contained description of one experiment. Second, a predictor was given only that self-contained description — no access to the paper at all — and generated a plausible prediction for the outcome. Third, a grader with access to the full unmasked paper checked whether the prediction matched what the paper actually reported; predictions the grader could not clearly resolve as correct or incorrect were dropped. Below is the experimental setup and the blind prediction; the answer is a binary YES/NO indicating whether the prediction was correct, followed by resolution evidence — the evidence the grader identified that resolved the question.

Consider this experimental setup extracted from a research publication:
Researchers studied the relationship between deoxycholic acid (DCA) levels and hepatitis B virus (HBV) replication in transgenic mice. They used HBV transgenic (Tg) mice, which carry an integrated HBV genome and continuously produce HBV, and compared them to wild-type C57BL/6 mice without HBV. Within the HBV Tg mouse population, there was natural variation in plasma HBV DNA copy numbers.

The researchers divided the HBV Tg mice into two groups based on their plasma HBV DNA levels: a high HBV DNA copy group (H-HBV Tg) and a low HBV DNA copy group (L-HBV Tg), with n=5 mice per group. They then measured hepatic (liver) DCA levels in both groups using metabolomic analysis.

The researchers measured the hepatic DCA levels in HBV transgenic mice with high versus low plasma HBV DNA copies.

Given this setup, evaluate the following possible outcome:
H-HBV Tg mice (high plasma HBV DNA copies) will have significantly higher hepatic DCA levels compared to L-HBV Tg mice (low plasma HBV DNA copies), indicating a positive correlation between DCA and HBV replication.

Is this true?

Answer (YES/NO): YES